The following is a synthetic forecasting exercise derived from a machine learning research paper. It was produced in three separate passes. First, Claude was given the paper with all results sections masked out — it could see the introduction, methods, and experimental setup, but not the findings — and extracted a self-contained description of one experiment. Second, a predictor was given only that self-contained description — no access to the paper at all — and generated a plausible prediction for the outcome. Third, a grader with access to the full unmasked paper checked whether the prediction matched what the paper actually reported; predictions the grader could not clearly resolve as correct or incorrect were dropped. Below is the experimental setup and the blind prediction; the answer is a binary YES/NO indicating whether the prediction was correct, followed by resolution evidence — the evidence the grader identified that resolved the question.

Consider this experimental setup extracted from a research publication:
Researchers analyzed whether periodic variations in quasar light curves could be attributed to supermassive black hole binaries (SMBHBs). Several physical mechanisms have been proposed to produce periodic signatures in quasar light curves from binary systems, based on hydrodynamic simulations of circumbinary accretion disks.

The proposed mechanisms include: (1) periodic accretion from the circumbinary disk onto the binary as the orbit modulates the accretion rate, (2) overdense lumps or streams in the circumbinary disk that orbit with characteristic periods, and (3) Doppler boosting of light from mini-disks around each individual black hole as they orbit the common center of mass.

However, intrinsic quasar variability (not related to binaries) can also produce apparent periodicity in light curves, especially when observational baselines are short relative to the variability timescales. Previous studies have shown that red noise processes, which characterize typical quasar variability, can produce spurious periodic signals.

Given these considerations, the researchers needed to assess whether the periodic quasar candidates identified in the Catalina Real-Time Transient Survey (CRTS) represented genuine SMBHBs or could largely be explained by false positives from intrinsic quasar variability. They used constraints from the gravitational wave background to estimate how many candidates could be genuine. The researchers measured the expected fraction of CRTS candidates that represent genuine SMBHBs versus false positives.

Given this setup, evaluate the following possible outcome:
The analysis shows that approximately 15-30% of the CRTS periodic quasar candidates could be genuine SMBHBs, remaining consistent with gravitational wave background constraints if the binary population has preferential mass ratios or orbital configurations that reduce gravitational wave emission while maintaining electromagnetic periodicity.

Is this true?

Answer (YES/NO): NO